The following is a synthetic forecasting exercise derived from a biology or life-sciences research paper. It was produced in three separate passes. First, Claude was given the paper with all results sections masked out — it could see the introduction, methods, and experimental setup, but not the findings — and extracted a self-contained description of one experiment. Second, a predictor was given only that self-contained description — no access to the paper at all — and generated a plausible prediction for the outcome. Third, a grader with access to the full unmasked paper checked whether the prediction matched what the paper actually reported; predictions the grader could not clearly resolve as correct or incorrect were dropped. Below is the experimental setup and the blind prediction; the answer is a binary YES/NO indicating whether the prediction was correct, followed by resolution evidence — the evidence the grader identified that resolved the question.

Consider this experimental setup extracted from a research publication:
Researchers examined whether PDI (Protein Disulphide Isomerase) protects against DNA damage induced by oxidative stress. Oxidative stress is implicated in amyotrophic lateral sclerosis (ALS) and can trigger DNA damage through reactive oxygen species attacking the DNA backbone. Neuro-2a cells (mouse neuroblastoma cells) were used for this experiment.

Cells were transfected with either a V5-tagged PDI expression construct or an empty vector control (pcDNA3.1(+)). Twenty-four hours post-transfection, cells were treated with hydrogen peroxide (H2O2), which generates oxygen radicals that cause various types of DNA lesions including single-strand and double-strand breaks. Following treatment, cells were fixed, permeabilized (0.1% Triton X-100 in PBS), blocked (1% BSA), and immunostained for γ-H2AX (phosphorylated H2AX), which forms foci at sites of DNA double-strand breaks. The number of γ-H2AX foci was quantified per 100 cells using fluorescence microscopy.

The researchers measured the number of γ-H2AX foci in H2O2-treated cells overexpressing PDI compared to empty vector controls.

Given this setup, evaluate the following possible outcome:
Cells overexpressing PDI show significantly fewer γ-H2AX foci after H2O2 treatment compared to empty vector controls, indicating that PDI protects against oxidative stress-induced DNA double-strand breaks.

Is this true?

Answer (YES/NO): YES